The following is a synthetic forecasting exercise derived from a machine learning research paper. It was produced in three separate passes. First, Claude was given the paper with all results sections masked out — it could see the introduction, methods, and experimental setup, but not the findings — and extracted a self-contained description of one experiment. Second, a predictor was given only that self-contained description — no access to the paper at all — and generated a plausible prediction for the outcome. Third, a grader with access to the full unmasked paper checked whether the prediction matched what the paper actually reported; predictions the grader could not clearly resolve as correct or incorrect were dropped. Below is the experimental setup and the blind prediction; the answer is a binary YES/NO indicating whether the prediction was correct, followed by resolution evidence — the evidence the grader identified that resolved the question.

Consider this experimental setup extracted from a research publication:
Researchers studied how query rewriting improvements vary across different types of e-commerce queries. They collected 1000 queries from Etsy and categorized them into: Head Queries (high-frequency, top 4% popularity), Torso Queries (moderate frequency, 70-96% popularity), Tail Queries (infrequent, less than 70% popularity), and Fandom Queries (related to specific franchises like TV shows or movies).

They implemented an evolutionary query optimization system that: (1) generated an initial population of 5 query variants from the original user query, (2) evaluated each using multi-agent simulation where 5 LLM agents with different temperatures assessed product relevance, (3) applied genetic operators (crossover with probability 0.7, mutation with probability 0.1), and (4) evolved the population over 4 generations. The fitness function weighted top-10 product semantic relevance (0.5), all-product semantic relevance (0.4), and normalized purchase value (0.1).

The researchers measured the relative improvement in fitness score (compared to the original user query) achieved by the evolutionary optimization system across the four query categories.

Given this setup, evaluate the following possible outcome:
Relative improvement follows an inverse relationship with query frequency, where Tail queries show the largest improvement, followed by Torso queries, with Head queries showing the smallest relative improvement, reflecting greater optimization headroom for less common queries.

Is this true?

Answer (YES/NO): YES